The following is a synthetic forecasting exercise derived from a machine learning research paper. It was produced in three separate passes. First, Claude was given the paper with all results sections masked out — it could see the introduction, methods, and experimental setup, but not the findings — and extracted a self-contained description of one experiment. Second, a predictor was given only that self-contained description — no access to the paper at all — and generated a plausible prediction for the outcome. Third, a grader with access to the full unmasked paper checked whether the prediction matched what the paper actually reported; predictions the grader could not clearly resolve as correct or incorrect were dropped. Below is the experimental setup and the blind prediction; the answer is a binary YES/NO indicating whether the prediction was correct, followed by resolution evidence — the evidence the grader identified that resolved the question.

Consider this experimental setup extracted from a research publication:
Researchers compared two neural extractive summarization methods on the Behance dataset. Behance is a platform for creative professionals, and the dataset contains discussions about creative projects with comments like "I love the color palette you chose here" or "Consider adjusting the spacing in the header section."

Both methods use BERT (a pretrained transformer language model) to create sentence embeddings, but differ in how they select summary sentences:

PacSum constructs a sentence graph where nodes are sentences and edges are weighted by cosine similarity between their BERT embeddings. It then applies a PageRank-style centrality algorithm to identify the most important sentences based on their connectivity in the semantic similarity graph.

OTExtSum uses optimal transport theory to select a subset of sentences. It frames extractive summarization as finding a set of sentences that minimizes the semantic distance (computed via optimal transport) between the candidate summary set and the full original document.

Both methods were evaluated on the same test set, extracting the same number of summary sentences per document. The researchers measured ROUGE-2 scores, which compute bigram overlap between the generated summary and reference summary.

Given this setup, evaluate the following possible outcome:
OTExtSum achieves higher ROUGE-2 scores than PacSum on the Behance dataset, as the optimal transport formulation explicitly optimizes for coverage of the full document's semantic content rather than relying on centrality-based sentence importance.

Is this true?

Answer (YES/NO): NO